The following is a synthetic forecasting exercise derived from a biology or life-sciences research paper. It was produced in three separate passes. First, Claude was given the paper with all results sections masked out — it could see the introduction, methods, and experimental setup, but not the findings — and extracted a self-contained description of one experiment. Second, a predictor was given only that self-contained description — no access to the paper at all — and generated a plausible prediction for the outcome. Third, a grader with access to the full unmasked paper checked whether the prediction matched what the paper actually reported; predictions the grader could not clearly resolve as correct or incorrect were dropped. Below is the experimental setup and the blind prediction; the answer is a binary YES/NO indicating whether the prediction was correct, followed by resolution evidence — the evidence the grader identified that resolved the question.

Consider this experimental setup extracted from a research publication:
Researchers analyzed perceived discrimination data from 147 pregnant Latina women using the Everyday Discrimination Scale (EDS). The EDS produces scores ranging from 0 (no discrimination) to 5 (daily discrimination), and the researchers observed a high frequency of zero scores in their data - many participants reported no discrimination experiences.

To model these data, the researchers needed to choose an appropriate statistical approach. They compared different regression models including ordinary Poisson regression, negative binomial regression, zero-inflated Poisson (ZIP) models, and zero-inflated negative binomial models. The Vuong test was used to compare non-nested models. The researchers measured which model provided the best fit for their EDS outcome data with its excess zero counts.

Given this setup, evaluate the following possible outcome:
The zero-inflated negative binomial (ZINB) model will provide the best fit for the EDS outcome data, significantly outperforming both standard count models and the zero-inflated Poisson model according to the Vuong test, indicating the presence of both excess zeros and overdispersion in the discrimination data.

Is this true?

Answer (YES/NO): NO